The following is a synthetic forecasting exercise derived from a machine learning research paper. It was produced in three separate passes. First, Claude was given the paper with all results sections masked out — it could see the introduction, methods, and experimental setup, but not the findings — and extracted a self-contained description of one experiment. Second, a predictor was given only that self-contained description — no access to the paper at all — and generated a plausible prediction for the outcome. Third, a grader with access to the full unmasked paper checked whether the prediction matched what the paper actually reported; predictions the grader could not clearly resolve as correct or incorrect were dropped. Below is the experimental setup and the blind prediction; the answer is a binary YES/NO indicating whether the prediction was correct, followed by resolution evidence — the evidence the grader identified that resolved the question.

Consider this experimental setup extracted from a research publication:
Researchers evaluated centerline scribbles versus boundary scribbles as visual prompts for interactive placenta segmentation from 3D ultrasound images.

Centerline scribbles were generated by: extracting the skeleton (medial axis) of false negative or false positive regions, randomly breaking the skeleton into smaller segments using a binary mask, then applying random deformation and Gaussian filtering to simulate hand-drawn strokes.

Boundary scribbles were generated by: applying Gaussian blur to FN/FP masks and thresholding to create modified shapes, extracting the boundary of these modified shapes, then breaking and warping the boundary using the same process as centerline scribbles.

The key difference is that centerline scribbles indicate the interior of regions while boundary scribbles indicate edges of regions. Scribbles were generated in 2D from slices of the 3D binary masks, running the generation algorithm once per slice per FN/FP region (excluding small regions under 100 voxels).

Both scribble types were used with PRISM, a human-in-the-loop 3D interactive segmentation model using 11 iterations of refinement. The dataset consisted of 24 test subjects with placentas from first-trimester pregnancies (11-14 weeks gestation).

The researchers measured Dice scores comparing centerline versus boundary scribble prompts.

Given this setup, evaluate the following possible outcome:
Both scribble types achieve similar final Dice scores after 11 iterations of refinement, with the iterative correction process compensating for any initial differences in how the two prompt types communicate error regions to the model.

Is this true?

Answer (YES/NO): NO